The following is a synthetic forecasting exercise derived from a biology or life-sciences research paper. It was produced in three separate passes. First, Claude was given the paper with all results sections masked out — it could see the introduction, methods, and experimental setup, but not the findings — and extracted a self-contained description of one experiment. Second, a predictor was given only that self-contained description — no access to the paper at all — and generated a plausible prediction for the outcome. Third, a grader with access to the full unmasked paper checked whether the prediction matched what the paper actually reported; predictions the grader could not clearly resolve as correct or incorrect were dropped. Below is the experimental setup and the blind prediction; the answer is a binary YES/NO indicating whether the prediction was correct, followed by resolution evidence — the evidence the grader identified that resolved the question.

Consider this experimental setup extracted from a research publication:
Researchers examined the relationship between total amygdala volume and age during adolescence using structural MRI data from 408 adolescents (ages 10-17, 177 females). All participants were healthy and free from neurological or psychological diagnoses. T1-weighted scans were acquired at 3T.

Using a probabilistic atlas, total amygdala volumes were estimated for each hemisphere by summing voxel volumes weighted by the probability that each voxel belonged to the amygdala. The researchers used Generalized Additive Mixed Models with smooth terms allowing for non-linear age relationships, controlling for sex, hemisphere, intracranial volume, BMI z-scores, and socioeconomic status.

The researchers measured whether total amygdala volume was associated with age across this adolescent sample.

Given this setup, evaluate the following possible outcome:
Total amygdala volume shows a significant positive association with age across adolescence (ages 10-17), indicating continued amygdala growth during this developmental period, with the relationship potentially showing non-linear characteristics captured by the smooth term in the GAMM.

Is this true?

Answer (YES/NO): NO